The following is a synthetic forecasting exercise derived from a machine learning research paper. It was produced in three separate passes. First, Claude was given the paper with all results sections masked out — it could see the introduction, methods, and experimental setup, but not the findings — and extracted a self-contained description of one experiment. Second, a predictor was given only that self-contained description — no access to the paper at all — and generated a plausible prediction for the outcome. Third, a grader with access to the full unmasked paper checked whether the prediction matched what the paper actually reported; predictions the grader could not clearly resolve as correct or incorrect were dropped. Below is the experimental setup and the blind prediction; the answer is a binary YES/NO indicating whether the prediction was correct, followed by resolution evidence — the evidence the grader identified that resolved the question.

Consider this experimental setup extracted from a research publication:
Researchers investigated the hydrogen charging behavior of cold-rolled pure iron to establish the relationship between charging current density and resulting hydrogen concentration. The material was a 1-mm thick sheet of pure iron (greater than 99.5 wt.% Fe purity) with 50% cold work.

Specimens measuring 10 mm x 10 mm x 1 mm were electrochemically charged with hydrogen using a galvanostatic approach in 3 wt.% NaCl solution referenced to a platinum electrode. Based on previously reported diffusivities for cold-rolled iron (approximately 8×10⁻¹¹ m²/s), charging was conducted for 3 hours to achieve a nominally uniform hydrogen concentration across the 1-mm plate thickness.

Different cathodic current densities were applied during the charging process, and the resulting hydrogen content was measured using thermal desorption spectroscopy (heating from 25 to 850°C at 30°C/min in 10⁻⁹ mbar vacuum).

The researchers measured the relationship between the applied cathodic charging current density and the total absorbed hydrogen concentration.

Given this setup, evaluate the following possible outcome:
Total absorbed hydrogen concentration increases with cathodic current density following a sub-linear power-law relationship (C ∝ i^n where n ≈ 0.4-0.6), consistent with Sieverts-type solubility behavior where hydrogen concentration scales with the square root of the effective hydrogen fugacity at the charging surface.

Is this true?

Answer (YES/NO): NO